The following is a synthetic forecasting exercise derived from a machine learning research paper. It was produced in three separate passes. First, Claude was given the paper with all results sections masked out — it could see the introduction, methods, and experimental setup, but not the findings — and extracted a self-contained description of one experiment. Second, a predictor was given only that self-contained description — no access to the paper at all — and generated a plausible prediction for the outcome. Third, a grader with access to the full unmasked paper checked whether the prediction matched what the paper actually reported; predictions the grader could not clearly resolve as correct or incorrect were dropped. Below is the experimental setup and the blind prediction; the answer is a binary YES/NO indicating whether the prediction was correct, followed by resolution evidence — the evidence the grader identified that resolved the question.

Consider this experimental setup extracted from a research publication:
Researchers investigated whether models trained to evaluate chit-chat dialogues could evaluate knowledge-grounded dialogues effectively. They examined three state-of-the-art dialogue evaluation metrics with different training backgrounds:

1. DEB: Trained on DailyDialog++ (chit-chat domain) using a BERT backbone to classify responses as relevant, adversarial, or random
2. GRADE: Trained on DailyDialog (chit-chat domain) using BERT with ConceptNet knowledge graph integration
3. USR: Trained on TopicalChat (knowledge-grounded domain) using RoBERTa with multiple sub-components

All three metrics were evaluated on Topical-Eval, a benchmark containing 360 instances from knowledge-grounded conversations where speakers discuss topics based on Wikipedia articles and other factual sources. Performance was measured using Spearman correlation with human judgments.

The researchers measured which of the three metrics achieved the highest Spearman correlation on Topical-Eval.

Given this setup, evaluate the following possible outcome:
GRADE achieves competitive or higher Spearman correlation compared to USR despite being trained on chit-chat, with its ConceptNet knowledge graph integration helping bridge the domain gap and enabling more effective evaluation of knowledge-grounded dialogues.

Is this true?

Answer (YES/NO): NO